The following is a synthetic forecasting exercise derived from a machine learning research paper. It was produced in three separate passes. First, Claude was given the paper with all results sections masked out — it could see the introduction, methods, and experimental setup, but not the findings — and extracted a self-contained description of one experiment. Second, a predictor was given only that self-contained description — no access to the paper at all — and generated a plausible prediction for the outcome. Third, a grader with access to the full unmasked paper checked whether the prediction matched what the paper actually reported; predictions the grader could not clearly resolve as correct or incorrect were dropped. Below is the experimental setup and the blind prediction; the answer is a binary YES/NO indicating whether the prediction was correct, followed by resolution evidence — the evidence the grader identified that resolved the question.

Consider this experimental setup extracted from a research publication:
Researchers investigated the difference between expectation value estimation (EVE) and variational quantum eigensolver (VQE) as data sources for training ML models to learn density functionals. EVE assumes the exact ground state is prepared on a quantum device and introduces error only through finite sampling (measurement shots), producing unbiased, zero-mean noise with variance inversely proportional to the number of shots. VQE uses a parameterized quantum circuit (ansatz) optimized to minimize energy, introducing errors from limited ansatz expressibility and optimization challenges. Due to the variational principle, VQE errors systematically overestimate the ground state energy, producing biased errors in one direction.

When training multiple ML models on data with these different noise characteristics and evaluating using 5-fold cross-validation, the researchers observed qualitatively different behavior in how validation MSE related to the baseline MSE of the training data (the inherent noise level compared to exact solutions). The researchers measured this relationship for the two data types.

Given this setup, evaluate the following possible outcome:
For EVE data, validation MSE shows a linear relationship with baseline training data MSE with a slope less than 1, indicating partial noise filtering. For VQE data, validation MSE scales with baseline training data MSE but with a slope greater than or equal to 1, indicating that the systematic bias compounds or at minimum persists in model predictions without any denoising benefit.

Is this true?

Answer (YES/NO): NO